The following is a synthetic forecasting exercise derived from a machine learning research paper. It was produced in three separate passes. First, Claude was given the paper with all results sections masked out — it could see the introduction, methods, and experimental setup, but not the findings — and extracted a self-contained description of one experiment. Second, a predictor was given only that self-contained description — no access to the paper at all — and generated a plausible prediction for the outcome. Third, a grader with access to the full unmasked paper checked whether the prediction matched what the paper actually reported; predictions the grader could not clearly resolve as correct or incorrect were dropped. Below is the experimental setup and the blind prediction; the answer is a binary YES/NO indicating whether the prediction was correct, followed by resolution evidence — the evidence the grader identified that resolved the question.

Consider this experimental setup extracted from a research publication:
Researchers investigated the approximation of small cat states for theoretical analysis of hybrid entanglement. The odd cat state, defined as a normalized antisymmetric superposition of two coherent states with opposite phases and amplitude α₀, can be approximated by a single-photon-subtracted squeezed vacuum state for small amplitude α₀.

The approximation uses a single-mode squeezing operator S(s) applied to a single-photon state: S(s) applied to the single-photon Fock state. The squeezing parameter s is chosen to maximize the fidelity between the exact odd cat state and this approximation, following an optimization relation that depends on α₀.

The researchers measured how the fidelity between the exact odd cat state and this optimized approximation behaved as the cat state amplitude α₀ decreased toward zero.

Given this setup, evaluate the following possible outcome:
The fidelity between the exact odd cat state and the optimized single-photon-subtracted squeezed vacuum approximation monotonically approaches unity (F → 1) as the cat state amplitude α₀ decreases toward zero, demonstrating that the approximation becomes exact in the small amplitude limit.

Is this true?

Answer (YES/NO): NO